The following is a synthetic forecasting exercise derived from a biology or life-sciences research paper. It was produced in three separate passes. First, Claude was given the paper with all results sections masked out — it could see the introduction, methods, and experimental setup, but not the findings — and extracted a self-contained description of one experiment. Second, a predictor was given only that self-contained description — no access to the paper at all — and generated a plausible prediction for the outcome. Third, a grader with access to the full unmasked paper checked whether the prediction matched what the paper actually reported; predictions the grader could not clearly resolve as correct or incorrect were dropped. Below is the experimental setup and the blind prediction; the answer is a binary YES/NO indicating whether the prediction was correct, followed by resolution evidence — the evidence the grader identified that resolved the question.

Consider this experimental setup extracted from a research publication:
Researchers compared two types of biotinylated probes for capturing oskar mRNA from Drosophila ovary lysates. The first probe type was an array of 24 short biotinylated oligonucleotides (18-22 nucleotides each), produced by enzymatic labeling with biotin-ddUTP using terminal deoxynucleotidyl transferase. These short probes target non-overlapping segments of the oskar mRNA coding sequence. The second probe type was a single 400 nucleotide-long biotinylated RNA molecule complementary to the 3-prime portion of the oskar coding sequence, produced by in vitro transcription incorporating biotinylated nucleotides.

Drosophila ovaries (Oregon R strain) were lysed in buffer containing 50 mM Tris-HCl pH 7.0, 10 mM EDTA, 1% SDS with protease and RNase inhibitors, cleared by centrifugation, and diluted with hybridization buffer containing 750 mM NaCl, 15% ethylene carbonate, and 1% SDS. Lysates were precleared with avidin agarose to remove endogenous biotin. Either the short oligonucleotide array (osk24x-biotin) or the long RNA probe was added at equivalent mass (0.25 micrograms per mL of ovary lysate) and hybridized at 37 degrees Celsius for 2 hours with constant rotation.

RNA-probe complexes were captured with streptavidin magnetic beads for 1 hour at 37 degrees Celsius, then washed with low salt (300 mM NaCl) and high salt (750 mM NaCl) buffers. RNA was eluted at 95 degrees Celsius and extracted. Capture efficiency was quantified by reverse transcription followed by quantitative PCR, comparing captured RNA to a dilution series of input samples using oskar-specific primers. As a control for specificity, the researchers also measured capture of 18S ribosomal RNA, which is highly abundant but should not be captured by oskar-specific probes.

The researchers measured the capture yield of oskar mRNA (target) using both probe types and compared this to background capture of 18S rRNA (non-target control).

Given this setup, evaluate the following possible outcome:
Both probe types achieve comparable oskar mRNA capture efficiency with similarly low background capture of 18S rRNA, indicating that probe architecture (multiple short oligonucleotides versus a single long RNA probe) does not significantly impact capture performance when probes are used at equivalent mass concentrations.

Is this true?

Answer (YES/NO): NO